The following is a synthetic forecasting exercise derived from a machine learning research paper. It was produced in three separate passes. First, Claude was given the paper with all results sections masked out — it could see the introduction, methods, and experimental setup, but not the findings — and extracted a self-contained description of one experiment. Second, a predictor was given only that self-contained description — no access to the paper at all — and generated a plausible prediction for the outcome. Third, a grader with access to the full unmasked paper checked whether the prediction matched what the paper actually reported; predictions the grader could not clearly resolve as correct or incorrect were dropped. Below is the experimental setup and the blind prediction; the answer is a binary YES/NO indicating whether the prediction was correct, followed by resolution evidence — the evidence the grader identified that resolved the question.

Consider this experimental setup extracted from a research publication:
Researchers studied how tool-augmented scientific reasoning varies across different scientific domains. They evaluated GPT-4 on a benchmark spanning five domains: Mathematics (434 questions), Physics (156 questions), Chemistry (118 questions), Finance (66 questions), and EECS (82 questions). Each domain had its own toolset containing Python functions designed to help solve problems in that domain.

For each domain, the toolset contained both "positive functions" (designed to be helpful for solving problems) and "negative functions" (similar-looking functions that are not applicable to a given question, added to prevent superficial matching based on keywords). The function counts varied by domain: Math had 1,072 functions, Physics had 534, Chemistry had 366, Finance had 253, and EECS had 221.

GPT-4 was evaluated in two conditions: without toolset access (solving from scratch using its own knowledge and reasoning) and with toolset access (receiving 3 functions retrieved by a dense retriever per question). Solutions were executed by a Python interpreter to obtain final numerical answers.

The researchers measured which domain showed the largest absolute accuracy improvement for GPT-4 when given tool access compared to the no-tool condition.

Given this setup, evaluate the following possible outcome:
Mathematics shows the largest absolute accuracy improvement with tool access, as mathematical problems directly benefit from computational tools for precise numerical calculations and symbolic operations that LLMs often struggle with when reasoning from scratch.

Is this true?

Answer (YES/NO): NO